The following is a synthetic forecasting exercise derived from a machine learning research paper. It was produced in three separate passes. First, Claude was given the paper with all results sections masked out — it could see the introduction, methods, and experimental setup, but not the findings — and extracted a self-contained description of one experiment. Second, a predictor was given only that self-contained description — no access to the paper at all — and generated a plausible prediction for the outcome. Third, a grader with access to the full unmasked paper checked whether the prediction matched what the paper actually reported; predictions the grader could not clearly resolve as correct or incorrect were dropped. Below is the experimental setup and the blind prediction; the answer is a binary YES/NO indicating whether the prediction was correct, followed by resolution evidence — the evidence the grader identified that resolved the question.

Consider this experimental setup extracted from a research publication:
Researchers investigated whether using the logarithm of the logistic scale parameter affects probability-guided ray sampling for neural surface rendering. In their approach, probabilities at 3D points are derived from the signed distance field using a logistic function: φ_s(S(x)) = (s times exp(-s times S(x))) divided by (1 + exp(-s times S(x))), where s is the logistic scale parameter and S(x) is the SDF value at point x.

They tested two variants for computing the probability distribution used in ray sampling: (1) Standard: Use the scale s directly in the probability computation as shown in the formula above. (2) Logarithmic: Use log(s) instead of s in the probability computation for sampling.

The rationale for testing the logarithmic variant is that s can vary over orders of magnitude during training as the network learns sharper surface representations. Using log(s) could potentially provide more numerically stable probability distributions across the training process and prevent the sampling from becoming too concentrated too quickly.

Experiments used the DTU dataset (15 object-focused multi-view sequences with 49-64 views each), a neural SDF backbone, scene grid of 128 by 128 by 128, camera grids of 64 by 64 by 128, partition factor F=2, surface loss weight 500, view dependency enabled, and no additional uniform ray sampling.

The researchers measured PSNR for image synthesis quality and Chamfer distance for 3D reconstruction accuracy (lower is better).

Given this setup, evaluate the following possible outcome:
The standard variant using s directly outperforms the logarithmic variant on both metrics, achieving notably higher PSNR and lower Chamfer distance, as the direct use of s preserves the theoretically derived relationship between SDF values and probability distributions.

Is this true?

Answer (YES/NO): NO